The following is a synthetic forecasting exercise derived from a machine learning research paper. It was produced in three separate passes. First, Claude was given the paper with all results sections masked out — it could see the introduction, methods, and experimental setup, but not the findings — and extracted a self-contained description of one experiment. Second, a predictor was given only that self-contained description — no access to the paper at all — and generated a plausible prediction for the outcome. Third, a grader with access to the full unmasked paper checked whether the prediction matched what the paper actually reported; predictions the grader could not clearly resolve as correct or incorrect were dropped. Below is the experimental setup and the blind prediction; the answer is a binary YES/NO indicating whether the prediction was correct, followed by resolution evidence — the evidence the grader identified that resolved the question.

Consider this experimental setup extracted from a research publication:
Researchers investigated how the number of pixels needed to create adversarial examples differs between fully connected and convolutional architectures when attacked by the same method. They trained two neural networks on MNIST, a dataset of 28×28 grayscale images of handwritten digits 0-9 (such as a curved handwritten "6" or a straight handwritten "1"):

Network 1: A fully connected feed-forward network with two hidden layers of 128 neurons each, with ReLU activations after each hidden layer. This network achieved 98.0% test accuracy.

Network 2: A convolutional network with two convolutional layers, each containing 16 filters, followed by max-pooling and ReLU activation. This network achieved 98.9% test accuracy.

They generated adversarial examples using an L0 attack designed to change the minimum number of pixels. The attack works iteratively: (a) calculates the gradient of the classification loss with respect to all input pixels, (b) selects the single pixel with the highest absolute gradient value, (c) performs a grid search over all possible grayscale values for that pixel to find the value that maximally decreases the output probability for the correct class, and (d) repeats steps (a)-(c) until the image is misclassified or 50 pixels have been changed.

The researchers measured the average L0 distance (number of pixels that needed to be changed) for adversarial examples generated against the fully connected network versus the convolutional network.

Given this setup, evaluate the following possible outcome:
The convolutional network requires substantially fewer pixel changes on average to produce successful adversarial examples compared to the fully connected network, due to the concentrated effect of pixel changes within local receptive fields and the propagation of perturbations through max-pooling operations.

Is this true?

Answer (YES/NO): NO